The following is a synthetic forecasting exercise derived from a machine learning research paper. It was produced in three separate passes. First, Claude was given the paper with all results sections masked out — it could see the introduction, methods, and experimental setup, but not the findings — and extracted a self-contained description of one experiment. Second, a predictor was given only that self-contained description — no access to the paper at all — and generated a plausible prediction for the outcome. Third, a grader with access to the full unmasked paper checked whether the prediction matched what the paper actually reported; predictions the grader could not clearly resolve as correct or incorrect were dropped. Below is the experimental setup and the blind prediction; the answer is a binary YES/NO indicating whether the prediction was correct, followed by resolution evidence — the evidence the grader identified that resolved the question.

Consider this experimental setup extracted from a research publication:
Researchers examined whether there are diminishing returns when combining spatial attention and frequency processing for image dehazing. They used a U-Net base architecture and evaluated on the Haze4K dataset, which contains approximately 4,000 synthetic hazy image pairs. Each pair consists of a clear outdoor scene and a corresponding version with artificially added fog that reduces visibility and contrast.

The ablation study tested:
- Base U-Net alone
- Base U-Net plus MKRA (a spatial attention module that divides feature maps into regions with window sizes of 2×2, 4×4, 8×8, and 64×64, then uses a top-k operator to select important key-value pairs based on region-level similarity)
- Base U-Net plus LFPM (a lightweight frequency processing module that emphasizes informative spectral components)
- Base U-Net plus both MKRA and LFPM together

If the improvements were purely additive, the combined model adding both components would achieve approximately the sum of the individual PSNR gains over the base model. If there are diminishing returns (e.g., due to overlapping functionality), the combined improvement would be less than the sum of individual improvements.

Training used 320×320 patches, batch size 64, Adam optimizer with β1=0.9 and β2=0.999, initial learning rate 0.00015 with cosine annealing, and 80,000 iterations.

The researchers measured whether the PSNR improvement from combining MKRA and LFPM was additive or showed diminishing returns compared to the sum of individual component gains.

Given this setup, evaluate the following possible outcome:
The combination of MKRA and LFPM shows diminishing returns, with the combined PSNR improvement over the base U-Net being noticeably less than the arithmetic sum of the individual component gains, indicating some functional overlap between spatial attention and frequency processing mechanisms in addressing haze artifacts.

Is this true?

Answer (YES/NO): YES